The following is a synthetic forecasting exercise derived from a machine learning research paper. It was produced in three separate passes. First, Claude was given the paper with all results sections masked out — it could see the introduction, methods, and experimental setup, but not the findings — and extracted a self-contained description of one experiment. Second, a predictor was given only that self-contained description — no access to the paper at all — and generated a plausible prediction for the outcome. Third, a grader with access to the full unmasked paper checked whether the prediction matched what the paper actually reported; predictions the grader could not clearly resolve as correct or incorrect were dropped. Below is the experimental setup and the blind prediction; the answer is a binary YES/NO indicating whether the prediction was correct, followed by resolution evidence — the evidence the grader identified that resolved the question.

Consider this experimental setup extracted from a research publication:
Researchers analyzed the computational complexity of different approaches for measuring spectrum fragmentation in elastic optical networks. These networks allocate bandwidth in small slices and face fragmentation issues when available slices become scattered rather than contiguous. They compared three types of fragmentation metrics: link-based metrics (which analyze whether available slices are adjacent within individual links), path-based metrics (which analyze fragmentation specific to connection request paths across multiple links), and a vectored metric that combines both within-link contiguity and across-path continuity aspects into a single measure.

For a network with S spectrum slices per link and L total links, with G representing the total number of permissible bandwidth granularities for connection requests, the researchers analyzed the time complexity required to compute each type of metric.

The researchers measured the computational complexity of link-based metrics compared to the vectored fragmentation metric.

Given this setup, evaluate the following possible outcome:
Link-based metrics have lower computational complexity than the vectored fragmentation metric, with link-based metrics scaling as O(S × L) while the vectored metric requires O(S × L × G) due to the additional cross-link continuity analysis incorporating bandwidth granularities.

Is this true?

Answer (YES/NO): NO